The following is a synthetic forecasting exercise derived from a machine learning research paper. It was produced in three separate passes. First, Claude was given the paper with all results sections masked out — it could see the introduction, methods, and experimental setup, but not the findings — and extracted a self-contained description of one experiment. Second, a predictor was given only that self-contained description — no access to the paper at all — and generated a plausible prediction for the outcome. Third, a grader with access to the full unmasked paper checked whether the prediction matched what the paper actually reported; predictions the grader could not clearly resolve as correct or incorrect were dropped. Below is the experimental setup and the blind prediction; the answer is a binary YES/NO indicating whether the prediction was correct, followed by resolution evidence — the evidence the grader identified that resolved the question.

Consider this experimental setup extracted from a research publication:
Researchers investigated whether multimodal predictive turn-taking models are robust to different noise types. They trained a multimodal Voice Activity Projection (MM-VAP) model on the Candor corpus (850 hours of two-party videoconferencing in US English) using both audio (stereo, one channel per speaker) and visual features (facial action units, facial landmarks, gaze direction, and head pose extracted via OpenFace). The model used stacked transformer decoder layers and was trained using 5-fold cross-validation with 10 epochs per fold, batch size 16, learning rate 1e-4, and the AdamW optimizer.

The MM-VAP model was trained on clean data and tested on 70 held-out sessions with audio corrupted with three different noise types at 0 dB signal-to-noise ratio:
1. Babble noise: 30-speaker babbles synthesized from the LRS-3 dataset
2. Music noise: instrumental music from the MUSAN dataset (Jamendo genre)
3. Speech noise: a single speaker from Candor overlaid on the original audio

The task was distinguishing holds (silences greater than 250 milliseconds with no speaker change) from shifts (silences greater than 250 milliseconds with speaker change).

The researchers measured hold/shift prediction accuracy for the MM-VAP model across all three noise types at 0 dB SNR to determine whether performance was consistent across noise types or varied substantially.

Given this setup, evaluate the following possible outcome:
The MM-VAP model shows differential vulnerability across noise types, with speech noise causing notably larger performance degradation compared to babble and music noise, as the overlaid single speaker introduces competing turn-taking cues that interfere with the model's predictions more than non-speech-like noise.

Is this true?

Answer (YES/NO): NO